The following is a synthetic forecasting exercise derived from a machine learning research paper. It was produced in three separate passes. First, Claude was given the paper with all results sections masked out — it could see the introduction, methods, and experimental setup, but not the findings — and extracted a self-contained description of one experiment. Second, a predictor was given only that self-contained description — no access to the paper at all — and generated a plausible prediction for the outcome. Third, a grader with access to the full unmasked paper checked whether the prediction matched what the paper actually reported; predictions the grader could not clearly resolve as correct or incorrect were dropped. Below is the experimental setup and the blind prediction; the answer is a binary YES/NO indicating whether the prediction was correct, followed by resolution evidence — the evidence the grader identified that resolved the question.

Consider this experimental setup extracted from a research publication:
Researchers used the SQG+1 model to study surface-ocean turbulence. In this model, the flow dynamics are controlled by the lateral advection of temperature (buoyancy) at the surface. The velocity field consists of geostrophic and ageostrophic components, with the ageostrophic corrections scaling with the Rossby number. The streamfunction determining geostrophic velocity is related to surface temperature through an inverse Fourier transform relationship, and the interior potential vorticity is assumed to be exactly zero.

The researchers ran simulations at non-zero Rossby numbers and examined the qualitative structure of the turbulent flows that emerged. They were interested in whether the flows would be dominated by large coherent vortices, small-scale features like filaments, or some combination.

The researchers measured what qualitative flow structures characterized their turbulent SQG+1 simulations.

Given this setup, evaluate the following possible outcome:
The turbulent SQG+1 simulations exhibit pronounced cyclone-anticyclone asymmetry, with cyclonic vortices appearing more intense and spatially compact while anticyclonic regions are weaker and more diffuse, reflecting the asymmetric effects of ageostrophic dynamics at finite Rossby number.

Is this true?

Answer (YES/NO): YES